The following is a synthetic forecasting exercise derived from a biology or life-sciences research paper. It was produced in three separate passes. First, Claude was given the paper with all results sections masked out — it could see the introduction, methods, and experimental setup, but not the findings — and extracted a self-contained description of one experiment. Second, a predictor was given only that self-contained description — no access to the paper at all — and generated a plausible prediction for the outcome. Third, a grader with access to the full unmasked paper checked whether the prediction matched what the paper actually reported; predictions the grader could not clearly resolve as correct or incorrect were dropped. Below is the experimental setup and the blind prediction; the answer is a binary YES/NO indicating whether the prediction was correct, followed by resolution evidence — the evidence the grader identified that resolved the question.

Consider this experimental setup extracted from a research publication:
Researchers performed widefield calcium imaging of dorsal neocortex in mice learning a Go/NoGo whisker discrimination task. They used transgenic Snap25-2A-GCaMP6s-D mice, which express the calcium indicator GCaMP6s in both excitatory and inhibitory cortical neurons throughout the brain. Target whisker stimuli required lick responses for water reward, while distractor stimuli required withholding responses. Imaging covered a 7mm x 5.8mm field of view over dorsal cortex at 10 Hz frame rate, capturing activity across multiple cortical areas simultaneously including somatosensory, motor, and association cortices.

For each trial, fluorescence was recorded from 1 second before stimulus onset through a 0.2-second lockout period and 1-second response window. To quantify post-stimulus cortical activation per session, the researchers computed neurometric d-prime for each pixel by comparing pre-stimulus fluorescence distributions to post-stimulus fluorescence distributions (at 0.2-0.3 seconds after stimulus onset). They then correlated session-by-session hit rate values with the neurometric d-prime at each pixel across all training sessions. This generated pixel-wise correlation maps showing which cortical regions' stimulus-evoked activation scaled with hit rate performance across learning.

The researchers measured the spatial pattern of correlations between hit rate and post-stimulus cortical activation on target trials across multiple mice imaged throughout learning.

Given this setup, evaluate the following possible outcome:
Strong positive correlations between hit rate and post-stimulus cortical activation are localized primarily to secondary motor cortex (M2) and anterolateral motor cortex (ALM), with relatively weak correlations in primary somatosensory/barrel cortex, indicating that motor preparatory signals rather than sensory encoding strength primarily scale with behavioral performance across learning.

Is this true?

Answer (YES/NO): NO